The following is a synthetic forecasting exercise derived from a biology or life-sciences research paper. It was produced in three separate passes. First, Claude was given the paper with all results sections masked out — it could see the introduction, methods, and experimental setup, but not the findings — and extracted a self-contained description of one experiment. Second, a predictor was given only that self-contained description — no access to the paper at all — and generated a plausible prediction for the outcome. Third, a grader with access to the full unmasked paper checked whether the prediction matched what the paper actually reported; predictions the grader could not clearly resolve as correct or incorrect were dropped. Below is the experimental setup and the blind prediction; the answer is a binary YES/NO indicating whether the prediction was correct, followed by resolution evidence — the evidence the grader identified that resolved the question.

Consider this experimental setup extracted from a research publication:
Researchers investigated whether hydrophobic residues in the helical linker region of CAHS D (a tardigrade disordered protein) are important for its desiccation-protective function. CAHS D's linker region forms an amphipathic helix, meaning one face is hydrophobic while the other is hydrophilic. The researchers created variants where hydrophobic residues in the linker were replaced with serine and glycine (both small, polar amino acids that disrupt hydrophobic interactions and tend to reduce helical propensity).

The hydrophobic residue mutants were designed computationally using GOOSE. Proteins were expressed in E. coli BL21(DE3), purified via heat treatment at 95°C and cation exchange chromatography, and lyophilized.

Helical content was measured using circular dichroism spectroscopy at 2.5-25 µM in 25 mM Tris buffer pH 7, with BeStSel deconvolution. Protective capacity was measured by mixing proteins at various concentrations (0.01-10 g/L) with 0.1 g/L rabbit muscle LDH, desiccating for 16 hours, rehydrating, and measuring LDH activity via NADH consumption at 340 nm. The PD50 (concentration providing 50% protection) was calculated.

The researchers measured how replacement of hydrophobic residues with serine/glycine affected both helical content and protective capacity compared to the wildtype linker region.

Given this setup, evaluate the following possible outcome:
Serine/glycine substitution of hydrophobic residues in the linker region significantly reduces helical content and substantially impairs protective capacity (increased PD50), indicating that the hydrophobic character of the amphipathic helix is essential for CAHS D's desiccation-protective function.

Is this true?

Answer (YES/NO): NO